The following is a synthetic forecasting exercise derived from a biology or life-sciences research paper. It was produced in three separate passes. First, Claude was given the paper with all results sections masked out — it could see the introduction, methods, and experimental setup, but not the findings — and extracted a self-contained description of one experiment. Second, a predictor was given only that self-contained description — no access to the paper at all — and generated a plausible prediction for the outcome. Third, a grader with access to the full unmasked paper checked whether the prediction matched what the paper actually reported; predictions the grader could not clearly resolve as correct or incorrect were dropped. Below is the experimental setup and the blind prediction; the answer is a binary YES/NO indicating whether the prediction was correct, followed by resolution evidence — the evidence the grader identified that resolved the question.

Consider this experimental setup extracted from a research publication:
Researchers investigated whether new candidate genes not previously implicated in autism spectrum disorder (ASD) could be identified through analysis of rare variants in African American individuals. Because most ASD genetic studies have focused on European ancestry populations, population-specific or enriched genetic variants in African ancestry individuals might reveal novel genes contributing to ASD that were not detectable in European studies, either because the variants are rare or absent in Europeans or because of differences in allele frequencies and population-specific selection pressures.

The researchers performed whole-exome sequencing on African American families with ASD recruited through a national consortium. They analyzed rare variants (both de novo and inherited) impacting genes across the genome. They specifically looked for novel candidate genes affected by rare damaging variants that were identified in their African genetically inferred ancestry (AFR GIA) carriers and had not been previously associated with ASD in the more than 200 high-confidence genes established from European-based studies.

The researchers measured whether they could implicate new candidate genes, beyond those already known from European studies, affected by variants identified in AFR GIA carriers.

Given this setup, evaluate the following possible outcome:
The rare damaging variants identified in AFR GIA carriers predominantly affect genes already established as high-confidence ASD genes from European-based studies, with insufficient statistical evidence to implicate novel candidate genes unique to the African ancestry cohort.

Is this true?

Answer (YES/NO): NO